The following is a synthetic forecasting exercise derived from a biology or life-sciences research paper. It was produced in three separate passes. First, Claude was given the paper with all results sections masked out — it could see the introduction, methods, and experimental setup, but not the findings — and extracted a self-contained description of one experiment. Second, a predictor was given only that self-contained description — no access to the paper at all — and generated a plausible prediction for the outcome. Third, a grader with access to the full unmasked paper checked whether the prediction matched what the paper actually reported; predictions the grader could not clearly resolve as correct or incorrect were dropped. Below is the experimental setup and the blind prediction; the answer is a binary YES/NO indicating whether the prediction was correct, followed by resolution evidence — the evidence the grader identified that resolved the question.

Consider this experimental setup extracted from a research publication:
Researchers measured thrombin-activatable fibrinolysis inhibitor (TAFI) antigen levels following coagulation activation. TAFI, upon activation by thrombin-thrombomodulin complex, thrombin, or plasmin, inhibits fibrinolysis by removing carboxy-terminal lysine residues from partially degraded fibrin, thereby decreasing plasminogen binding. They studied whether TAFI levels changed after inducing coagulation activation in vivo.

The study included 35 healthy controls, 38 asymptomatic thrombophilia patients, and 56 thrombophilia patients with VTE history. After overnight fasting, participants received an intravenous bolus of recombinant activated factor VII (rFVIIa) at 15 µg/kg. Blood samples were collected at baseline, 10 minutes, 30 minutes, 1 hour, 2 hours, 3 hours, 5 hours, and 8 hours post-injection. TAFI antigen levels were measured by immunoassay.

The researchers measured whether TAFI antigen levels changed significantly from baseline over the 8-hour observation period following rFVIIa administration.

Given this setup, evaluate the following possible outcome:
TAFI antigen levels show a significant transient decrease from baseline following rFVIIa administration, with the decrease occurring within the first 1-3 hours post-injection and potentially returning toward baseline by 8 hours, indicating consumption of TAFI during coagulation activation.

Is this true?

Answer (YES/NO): NO